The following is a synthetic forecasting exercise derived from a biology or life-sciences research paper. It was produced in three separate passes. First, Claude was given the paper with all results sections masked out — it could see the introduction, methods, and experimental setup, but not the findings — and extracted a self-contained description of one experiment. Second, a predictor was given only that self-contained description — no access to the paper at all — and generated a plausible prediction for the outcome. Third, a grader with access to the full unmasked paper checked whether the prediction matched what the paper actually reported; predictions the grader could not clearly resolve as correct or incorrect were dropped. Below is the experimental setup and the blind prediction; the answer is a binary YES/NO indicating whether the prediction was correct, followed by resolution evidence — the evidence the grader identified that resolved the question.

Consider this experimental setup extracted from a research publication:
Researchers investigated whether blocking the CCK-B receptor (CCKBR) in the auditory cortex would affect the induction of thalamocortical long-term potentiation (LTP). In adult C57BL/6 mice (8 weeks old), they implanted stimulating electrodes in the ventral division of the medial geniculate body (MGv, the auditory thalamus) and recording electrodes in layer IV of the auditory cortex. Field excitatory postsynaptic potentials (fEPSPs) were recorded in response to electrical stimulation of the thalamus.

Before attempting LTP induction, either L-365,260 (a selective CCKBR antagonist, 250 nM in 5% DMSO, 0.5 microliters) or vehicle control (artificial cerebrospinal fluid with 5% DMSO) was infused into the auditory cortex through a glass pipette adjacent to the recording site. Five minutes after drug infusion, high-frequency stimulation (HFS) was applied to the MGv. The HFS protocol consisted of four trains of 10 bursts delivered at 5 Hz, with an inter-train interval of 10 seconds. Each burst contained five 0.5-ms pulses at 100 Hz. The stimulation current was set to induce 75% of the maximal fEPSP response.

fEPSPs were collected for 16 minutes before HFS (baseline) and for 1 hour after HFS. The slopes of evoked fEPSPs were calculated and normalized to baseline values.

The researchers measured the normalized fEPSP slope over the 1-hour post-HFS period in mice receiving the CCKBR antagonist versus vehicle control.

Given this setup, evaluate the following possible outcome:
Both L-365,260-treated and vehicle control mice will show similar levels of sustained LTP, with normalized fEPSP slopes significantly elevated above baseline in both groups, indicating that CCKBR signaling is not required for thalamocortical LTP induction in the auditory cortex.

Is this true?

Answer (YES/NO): NO